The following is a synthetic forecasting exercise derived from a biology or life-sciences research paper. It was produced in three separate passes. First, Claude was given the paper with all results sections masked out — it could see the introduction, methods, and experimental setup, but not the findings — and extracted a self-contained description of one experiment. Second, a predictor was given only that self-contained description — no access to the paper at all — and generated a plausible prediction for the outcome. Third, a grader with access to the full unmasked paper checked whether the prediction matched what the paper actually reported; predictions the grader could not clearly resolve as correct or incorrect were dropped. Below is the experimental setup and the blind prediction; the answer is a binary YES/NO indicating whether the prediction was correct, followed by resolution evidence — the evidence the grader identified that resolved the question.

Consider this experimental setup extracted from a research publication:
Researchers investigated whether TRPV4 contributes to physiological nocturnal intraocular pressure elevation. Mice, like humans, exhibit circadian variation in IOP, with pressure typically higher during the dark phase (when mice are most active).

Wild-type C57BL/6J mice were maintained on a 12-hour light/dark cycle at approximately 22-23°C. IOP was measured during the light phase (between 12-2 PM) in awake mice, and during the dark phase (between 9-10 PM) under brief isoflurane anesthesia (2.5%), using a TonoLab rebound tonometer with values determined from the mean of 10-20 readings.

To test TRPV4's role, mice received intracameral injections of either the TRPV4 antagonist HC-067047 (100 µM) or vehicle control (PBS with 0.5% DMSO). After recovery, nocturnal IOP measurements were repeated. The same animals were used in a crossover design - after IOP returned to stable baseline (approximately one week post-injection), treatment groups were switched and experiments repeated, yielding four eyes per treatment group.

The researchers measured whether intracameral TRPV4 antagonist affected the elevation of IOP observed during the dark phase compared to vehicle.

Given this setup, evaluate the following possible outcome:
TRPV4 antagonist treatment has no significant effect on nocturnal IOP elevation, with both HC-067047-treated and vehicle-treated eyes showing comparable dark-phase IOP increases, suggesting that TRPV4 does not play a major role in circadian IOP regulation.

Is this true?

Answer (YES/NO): NO